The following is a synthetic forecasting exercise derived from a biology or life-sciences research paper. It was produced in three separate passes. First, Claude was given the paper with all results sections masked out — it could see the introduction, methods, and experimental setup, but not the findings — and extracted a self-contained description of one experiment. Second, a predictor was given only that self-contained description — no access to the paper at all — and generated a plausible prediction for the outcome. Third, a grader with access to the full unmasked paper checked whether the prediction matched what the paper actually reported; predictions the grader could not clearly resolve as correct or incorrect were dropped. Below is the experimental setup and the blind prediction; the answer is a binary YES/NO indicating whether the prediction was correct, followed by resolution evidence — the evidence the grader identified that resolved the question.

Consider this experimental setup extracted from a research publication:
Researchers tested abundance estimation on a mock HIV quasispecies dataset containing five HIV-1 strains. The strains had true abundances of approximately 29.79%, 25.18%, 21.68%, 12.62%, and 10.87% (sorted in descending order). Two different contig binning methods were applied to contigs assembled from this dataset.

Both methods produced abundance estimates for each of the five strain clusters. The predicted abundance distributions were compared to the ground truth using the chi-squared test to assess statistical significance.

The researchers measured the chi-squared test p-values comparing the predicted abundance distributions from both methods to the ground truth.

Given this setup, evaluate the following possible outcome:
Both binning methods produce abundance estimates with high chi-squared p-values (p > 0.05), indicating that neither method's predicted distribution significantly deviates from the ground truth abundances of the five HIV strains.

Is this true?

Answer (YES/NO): YES